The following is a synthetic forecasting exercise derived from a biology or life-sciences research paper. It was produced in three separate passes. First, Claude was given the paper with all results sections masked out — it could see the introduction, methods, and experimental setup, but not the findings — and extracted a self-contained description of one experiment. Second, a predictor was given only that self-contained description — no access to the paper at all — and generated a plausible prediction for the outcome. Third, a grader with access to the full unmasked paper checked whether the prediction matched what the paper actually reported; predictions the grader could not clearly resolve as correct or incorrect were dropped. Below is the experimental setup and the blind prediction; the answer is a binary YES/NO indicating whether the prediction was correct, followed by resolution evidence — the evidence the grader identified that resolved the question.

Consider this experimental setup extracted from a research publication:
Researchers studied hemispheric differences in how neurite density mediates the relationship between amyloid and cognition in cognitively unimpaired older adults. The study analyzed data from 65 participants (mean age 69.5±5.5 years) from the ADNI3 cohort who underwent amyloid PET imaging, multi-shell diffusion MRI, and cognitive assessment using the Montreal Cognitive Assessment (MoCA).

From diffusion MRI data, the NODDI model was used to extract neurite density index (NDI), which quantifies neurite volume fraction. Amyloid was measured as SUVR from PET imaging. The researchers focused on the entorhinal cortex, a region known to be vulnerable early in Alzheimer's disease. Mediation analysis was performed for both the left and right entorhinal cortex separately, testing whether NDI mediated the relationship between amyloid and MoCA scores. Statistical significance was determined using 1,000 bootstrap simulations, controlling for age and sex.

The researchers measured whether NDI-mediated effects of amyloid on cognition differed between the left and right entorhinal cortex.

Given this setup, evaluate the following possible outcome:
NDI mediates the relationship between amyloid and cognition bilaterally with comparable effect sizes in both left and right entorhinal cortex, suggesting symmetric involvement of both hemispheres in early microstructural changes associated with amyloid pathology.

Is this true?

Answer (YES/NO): NO